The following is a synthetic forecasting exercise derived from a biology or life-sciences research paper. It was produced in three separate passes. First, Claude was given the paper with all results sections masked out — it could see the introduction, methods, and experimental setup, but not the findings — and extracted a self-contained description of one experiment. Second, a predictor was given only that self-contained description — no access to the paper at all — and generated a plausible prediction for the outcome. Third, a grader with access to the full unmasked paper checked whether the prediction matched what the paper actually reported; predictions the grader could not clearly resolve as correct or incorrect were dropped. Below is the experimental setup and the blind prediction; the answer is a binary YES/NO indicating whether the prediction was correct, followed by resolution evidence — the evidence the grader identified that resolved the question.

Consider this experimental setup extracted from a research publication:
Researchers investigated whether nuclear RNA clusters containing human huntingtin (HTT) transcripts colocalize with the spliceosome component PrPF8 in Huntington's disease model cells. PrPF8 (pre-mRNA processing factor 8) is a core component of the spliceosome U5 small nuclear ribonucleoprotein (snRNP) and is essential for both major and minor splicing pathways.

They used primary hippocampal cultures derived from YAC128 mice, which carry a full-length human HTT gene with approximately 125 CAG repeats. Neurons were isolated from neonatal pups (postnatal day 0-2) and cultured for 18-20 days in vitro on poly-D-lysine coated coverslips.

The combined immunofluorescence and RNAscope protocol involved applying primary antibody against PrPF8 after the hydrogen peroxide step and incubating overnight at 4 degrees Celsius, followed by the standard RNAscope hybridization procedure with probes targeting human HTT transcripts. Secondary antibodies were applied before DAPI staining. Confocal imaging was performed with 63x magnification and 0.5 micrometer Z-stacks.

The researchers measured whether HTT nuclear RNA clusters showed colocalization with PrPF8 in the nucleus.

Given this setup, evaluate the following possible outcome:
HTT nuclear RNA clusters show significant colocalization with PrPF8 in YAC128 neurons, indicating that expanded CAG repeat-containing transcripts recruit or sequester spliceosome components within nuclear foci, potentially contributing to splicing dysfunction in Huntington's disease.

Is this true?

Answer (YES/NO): YES